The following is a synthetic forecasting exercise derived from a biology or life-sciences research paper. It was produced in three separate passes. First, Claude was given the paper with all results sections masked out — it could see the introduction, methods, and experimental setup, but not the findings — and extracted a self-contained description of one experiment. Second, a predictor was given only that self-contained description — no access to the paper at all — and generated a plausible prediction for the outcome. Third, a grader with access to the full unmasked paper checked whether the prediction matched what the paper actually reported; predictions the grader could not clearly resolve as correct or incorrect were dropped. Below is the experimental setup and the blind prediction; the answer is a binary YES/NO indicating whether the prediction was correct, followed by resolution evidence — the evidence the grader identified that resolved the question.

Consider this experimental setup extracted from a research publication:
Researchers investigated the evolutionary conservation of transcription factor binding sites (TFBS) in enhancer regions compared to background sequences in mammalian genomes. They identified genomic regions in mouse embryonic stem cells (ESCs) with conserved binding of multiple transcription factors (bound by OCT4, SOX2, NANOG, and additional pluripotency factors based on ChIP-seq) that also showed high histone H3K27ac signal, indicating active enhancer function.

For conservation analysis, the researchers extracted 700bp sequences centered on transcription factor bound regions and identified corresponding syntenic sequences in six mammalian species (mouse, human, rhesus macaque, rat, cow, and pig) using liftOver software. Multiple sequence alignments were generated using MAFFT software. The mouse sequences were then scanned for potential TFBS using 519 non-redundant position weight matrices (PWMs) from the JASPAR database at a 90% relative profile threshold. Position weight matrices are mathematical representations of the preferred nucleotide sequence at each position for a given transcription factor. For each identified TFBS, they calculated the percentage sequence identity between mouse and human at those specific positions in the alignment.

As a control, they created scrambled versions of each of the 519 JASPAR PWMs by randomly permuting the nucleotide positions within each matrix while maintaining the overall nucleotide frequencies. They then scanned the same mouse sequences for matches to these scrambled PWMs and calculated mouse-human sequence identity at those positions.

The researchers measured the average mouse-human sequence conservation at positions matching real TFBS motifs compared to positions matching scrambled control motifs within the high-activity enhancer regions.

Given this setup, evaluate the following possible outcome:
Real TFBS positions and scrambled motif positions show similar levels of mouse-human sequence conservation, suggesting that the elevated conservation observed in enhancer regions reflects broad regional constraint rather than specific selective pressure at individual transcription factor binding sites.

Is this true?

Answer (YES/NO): NO